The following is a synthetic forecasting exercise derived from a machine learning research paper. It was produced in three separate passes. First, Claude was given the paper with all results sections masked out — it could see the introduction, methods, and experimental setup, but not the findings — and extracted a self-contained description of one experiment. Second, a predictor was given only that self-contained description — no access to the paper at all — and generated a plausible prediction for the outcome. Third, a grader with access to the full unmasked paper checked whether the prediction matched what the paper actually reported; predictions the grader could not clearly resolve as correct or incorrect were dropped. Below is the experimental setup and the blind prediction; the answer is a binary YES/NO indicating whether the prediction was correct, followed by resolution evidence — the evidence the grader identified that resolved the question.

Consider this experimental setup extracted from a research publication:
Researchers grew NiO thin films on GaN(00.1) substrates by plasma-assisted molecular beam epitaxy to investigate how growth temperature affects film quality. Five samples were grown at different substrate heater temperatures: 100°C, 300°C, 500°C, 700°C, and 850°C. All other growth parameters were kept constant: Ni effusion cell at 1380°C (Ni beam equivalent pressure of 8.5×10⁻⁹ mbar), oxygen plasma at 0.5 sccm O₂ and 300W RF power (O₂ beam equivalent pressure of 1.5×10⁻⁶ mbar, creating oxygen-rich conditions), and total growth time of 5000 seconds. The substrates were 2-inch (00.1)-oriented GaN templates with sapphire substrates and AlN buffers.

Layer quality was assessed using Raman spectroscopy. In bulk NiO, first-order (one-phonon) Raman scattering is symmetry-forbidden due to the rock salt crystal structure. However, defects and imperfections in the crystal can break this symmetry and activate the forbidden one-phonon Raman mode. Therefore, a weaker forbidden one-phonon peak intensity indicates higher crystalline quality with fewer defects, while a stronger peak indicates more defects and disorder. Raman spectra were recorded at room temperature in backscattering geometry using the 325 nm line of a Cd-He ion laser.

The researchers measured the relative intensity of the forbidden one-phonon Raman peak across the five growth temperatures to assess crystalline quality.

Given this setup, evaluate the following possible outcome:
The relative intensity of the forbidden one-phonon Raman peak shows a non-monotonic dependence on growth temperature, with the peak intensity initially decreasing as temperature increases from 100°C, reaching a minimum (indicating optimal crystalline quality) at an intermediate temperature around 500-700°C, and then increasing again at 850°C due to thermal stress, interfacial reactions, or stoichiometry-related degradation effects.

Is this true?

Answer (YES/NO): NO